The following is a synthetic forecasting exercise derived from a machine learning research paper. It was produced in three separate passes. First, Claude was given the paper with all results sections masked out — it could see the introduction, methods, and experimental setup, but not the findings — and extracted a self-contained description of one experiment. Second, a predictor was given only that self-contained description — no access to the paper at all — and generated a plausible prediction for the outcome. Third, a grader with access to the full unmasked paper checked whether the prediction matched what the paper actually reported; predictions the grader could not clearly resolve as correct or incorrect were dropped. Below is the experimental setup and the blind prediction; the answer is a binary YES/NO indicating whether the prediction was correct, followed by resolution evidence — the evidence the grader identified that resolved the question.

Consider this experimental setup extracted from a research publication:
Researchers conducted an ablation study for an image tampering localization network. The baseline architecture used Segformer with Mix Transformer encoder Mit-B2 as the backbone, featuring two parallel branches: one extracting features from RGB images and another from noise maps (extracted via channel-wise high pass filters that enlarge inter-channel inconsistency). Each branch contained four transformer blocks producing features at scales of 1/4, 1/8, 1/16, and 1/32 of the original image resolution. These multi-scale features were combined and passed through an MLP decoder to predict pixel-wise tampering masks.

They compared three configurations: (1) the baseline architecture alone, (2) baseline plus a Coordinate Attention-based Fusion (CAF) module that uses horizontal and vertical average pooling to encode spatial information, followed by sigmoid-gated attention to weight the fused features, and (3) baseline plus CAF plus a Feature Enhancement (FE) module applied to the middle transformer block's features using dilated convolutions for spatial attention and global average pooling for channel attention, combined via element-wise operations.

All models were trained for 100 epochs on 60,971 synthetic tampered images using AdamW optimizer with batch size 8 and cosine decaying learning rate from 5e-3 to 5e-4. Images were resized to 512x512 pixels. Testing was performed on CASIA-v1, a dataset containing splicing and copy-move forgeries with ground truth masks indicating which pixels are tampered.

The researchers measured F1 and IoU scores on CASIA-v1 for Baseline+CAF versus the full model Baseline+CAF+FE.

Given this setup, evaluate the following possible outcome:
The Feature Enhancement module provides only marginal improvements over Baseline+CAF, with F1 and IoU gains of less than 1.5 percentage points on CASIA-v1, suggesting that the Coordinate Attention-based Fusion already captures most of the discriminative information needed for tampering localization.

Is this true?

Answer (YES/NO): NO